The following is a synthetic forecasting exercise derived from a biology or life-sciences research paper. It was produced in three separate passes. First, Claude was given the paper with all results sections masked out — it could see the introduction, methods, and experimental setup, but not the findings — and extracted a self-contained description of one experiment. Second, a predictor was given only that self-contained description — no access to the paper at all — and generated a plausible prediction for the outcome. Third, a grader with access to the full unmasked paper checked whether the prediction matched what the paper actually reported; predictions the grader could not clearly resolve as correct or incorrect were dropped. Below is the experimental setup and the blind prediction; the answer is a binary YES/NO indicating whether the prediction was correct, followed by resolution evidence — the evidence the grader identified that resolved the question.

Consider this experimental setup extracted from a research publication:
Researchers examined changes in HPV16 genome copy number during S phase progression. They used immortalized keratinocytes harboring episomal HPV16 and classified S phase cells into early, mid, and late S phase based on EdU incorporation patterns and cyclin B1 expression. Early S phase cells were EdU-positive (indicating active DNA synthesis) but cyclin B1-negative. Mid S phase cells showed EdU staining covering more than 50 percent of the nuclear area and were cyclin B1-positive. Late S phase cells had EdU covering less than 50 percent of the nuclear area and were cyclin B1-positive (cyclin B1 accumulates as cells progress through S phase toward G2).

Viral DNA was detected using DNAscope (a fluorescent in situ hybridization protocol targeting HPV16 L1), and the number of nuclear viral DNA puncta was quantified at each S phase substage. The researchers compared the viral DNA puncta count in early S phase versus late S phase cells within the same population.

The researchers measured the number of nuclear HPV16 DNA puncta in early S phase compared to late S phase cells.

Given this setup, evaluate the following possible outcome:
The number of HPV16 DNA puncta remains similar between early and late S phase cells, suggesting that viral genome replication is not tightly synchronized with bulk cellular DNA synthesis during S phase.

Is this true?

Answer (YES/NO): NO